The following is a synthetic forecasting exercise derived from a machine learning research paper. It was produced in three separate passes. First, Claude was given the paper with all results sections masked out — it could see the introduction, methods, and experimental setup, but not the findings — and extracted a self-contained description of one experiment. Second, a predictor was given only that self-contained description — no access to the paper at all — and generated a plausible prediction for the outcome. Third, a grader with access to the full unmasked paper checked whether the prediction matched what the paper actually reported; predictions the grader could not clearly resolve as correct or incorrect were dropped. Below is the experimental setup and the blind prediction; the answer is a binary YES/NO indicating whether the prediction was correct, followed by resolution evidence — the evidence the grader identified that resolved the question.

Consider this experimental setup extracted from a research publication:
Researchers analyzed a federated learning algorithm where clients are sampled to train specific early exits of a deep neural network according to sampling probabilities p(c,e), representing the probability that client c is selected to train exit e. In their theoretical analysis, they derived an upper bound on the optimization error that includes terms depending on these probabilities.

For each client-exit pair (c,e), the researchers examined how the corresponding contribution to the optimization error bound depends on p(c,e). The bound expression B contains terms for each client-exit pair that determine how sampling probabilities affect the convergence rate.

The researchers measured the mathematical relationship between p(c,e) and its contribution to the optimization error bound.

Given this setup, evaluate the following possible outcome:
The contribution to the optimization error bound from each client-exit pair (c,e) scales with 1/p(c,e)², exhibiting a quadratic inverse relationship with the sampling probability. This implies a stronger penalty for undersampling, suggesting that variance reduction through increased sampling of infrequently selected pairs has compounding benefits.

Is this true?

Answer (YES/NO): NO